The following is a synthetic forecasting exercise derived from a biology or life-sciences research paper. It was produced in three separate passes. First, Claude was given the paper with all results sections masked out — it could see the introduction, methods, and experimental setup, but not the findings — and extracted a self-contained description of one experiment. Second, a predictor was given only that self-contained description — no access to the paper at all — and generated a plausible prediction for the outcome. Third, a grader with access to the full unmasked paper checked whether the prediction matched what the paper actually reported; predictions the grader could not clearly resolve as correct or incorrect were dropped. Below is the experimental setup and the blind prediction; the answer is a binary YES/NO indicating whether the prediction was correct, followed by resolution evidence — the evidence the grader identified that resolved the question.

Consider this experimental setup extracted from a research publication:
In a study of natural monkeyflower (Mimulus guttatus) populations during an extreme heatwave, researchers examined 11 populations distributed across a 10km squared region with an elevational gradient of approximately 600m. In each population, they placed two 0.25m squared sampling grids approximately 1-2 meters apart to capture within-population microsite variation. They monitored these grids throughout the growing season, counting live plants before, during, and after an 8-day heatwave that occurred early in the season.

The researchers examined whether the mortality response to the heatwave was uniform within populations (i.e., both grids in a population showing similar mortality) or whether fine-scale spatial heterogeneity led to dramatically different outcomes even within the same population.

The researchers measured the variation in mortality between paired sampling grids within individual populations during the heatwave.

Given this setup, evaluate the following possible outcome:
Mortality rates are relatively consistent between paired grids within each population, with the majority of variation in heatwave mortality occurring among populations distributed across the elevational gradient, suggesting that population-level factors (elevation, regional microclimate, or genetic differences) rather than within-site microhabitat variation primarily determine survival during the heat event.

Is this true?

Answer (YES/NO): NO